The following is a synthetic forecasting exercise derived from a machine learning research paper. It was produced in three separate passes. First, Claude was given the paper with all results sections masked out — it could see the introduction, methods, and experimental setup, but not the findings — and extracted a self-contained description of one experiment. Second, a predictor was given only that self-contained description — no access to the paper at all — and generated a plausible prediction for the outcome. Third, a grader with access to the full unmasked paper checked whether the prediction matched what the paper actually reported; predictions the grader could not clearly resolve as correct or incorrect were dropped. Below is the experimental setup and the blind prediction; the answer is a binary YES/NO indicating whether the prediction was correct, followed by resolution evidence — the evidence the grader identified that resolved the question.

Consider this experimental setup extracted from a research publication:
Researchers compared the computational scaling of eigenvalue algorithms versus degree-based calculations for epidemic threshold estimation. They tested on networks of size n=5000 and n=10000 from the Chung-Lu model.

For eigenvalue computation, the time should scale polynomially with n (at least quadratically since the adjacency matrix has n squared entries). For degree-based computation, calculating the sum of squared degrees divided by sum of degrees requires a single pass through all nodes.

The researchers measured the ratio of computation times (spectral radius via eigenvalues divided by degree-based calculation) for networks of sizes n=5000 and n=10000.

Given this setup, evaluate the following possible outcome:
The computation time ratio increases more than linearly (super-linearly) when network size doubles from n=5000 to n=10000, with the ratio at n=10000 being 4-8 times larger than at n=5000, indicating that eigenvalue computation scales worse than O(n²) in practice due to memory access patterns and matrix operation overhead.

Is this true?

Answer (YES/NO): NO